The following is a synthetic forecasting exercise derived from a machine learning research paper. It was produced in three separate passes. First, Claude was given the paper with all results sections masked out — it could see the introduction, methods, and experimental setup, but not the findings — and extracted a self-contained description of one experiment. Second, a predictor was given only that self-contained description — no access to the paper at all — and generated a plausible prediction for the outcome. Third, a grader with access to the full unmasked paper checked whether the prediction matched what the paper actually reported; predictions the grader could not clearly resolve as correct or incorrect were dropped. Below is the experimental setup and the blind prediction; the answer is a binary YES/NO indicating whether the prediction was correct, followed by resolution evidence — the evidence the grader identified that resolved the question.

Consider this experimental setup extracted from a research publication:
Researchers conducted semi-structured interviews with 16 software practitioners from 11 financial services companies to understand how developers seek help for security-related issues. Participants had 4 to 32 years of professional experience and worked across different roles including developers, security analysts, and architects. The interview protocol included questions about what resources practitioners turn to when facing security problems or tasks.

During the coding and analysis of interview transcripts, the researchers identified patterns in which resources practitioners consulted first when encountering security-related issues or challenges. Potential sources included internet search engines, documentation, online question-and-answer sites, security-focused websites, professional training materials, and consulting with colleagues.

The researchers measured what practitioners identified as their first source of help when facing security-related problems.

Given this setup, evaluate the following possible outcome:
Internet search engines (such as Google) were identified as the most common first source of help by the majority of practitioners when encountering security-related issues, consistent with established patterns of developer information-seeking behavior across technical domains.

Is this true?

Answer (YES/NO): NO